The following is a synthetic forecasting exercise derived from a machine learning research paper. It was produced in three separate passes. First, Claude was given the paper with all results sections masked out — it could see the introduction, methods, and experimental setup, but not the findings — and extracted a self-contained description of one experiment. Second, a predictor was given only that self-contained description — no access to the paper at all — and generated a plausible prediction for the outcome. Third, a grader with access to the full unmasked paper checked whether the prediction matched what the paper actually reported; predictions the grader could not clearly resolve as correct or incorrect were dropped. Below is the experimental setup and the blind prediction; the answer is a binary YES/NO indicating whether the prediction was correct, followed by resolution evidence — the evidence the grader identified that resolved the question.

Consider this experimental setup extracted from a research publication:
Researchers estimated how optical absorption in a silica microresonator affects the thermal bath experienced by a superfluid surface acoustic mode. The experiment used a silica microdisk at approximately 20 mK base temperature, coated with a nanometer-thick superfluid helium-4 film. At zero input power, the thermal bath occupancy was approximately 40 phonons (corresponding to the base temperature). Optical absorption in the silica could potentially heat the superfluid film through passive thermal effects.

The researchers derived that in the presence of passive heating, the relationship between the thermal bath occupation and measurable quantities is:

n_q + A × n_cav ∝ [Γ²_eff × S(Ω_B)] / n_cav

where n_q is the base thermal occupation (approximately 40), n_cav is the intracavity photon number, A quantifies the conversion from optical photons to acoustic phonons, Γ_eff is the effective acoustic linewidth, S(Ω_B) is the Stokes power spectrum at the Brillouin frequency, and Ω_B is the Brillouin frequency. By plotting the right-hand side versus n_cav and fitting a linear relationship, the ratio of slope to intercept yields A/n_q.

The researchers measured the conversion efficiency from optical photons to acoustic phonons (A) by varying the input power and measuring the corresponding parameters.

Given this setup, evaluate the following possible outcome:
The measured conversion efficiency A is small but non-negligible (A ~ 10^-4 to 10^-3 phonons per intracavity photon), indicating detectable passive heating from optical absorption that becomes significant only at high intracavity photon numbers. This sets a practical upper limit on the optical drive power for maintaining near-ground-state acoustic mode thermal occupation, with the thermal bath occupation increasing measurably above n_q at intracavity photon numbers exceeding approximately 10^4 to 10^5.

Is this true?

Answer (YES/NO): YES